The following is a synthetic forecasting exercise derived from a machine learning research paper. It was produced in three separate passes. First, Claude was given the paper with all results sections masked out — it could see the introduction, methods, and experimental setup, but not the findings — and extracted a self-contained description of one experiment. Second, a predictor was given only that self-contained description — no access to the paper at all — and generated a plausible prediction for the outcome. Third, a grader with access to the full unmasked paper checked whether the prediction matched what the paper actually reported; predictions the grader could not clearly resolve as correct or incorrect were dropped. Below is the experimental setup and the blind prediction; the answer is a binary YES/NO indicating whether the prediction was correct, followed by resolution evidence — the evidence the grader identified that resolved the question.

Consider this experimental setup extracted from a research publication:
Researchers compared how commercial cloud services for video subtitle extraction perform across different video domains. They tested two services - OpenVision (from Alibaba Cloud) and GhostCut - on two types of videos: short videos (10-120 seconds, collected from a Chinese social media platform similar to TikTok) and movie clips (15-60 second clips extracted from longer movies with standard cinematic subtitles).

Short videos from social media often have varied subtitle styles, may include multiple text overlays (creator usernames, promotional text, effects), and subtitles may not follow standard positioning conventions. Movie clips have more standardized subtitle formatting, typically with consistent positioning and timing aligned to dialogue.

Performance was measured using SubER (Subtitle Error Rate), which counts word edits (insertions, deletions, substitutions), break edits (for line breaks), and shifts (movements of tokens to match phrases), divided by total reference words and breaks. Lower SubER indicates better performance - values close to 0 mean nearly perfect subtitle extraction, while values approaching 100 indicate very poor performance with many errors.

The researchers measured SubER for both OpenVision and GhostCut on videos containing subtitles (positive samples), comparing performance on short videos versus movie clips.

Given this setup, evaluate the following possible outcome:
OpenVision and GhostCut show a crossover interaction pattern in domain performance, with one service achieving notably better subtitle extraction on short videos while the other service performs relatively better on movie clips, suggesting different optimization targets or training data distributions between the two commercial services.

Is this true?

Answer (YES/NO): NO